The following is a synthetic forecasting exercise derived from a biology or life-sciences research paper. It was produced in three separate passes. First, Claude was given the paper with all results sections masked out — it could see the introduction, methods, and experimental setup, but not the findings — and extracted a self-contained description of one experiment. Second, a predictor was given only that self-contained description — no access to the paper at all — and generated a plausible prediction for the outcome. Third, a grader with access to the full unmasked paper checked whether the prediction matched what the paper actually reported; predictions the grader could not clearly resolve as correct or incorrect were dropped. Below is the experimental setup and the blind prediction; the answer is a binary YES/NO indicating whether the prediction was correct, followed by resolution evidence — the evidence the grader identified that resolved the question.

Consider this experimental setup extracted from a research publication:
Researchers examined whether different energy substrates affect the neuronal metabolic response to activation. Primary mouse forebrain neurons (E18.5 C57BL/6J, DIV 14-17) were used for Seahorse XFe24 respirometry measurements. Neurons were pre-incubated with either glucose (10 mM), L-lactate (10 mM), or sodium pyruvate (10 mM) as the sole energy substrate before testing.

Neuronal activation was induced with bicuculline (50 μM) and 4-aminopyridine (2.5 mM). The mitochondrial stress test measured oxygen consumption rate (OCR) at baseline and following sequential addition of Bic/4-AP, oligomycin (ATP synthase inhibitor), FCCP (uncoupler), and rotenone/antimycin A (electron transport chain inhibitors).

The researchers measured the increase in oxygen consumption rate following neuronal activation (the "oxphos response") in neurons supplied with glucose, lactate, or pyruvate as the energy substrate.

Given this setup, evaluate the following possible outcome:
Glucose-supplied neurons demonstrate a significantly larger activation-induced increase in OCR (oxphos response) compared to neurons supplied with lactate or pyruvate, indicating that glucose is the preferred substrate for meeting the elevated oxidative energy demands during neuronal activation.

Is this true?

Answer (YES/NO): NO